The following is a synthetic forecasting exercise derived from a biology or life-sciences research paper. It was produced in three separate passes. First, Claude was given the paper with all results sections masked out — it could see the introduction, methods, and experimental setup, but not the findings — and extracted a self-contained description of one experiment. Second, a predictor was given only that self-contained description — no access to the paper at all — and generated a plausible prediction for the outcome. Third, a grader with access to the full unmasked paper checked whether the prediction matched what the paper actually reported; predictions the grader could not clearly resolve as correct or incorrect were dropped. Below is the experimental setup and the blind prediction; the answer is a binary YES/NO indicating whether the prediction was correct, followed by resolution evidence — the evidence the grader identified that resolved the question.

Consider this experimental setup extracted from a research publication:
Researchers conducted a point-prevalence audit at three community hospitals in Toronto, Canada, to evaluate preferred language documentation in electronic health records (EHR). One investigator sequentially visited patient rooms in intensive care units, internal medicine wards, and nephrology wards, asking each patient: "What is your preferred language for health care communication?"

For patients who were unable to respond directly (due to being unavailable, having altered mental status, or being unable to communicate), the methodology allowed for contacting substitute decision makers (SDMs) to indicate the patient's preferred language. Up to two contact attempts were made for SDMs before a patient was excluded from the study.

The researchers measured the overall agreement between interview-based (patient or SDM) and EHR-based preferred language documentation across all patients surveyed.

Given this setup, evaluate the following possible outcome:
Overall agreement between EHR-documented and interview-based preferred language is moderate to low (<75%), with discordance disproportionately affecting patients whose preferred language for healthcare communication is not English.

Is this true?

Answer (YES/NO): NO